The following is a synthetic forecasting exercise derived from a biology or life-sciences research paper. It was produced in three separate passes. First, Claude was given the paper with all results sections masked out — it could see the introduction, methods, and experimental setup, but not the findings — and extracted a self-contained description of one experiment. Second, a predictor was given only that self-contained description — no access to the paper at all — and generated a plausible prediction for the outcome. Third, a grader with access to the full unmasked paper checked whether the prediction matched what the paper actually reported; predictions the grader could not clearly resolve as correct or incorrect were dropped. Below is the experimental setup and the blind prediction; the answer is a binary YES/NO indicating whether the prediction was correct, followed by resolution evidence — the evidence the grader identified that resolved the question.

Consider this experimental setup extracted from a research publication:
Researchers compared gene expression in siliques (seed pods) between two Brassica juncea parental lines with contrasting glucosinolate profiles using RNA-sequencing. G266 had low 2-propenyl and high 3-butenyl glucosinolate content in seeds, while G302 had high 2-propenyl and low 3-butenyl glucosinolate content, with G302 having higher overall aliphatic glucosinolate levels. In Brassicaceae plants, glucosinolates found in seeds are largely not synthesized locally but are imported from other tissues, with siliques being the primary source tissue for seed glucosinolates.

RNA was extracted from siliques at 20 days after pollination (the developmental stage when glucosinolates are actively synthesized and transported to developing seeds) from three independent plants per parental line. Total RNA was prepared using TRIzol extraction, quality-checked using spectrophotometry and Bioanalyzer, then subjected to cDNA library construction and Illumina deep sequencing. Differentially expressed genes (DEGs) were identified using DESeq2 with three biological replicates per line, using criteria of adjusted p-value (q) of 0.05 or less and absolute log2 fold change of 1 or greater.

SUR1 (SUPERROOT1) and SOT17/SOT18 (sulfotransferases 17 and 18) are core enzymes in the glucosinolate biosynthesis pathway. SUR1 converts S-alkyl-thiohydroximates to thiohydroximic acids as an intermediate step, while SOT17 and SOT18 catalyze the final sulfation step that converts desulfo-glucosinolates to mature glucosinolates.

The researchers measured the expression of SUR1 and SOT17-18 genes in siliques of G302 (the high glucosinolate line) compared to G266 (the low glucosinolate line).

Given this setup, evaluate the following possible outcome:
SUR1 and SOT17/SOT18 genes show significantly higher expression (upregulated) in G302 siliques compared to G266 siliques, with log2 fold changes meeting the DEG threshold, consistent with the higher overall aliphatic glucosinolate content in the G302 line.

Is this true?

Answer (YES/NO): NO